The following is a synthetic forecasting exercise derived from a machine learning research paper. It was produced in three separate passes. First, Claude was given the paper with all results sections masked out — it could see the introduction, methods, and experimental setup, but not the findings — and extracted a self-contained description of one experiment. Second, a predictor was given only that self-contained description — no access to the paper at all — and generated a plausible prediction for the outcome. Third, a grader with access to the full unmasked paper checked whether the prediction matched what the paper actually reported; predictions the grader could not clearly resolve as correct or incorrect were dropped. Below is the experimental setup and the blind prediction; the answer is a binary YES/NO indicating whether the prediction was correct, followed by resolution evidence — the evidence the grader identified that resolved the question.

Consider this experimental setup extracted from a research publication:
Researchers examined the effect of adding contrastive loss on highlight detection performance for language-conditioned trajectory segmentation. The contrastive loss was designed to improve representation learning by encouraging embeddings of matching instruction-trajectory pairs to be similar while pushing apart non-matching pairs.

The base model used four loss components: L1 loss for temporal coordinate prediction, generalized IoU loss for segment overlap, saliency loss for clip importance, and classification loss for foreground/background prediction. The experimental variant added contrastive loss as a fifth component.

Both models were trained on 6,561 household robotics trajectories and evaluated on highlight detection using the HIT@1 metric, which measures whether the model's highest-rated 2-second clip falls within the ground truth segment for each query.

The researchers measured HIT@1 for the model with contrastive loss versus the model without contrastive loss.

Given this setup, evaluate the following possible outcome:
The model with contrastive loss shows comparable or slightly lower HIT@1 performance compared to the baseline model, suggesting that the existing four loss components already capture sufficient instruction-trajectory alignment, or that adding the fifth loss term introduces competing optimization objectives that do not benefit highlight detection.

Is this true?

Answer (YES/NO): NO